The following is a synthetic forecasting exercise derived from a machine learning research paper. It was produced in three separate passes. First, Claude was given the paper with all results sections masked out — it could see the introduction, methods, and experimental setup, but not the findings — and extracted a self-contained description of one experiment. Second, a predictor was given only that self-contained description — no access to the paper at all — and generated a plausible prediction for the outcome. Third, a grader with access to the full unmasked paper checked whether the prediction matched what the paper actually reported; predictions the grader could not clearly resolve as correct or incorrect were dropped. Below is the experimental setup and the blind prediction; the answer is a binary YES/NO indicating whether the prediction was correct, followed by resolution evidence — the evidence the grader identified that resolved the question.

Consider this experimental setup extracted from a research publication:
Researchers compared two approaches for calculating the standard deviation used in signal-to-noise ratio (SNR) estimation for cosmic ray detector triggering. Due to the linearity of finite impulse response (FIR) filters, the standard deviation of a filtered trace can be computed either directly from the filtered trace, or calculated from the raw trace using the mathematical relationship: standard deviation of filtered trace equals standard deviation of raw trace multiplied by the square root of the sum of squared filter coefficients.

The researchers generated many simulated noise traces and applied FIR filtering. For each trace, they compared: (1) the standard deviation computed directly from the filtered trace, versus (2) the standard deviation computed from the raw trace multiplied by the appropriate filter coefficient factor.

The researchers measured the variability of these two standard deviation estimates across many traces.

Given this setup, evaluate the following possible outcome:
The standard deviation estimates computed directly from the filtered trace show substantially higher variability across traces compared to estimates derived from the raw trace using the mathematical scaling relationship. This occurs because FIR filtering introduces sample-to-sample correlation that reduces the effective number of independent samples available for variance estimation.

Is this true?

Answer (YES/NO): YES